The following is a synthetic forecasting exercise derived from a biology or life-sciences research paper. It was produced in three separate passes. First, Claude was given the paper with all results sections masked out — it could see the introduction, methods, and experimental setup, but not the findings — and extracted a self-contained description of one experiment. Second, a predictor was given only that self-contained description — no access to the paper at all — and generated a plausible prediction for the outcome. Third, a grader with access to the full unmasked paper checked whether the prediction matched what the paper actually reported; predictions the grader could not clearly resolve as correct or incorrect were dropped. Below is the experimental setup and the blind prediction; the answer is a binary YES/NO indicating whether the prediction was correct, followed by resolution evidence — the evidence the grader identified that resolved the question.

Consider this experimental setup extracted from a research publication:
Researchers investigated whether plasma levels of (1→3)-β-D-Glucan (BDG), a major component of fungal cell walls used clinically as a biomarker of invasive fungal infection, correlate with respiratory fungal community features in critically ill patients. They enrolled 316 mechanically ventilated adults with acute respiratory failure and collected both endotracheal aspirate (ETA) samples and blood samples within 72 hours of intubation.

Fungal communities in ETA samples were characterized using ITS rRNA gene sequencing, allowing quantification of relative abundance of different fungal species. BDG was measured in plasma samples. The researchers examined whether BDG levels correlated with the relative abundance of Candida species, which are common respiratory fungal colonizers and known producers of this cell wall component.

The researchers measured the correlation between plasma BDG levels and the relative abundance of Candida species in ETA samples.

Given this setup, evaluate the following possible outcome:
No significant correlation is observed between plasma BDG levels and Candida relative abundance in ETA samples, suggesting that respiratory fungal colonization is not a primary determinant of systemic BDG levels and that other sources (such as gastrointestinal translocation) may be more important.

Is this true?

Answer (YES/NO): NO